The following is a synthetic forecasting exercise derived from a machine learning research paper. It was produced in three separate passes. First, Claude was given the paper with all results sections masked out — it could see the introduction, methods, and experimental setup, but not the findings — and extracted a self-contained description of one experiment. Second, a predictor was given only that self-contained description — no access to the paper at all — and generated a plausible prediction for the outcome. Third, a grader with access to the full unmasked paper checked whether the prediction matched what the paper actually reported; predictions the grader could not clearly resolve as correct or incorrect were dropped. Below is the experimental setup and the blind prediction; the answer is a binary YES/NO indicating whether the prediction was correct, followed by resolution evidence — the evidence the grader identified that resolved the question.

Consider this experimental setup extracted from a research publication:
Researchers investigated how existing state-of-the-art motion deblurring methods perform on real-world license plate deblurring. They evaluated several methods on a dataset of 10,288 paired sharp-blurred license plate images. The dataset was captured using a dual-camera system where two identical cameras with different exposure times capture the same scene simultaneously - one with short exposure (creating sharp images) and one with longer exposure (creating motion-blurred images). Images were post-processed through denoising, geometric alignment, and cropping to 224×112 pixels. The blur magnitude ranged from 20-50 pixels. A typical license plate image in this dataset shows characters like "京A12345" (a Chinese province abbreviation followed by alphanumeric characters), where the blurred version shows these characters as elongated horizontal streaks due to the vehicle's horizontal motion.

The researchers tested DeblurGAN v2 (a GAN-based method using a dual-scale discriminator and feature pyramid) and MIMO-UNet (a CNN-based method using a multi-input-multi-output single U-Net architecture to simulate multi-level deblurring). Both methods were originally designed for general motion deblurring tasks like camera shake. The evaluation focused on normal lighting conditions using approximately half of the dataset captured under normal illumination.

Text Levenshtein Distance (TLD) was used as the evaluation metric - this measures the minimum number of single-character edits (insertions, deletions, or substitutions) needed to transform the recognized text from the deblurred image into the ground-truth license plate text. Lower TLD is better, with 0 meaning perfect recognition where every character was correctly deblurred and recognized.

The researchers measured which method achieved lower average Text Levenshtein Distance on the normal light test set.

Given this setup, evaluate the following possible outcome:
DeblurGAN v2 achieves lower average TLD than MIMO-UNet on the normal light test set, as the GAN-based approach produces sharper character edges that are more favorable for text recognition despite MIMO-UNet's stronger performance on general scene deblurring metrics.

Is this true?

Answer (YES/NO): NO